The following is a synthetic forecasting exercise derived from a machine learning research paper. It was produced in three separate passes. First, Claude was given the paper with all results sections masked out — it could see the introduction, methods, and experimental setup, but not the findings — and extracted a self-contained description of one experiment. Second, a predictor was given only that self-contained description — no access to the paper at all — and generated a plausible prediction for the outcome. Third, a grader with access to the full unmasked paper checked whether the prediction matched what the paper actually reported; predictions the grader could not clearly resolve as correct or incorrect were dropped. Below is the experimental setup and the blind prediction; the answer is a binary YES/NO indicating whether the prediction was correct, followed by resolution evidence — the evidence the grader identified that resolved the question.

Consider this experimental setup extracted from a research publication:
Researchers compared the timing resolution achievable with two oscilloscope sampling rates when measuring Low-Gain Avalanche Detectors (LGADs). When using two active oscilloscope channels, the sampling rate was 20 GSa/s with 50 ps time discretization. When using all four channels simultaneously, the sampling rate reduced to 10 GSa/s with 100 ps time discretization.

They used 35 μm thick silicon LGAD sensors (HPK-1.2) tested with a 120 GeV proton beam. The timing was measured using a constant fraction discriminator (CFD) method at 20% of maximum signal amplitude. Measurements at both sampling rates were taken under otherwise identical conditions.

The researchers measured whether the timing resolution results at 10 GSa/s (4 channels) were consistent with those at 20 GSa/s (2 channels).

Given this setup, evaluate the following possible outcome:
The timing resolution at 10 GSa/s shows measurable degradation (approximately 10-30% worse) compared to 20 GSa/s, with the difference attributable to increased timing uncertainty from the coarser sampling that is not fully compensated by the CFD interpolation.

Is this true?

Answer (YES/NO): NO